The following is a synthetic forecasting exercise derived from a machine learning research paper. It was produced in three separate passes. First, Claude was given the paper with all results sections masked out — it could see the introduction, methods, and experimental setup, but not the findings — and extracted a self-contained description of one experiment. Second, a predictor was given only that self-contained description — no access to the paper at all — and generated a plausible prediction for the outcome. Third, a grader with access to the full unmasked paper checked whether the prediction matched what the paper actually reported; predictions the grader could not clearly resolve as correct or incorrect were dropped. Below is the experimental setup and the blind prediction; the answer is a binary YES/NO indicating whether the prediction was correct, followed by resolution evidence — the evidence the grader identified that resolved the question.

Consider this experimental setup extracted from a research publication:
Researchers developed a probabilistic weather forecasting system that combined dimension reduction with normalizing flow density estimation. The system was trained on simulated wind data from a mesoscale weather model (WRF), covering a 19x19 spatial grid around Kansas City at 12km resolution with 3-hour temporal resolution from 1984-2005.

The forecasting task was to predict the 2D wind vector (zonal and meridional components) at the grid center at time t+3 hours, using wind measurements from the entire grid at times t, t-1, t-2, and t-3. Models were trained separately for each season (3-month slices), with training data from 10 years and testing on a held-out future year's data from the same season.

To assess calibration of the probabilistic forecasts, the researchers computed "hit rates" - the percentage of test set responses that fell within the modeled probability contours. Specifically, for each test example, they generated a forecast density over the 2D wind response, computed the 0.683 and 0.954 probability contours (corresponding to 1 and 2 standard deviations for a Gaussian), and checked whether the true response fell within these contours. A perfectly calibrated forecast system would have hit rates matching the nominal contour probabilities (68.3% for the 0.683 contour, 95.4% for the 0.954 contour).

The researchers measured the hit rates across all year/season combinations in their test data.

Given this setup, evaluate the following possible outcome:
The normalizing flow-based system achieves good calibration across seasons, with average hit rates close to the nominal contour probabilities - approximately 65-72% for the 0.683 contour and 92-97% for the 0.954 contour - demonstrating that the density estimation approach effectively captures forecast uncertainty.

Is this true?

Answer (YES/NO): YES